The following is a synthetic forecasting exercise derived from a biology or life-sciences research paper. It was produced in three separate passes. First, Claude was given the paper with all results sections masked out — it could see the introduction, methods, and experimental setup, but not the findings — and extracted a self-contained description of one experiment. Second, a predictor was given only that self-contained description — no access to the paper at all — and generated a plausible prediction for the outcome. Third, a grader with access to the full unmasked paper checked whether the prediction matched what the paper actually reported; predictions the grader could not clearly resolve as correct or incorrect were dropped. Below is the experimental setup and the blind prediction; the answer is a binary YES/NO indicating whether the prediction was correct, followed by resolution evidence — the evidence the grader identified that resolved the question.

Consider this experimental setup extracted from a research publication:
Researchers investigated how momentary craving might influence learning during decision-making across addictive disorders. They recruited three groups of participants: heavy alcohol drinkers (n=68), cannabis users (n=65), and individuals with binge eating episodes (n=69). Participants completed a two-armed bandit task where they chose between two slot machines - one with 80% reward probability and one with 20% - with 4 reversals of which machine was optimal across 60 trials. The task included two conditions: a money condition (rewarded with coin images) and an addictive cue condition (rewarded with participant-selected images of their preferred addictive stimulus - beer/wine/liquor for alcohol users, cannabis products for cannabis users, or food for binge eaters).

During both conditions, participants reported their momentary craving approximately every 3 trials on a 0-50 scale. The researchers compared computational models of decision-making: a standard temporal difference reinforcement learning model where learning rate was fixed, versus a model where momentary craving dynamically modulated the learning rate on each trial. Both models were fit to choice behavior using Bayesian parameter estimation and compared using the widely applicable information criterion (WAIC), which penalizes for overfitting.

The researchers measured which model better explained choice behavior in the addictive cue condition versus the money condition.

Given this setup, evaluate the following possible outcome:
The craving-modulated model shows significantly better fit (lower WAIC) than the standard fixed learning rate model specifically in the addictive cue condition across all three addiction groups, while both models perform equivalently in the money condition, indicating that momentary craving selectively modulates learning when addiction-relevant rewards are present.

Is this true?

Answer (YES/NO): NO